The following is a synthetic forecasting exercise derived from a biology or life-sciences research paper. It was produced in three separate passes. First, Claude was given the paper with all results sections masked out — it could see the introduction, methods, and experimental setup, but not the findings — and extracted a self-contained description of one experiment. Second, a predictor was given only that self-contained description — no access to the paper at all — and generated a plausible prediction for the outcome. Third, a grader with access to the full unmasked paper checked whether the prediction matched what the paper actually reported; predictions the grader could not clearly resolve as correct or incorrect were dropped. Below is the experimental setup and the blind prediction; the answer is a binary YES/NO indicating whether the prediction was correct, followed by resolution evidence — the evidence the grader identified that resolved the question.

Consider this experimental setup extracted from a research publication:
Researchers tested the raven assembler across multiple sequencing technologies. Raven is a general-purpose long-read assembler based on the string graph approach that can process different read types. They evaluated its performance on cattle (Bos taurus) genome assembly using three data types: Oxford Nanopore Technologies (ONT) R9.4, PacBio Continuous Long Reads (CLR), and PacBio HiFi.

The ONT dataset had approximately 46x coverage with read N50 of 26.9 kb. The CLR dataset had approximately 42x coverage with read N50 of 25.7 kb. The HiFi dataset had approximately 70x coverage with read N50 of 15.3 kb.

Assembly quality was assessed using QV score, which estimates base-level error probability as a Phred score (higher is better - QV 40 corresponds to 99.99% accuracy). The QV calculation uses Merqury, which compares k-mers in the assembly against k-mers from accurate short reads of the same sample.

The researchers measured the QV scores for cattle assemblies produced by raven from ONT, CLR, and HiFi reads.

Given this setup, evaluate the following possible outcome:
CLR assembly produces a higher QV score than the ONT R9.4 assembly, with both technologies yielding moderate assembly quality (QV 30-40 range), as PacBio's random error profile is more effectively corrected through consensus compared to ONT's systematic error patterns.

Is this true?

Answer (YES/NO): NO